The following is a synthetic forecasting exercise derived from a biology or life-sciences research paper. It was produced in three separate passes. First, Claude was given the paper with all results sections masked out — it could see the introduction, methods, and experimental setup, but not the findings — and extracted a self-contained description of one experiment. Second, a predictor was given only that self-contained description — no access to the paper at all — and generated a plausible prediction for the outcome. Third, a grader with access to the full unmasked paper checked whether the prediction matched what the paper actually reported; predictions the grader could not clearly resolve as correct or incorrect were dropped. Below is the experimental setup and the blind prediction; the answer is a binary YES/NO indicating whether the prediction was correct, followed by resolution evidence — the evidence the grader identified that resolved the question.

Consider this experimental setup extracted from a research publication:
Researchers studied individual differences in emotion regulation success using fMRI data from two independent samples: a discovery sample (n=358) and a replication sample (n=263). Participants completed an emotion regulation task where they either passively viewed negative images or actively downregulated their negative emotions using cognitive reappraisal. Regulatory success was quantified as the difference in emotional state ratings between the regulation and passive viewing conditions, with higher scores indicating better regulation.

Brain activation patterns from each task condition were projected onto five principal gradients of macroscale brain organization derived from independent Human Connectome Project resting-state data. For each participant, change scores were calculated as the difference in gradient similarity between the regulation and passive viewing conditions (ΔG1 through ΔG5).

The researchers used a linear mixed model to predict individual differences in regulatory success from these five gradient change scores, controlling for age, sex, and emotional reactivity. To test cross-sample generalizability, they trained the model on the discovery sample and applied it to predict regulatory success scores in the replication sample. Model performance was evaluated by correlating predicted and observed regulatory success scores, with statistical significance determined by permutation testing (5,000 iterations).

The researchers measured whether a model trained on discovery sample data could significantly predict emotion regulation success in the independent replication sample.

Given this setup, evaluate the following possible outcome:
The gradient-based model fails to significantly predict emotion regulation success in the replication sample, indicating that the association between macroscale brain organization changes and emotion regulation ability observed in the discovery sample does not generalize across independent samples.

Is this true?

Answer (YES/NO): NO